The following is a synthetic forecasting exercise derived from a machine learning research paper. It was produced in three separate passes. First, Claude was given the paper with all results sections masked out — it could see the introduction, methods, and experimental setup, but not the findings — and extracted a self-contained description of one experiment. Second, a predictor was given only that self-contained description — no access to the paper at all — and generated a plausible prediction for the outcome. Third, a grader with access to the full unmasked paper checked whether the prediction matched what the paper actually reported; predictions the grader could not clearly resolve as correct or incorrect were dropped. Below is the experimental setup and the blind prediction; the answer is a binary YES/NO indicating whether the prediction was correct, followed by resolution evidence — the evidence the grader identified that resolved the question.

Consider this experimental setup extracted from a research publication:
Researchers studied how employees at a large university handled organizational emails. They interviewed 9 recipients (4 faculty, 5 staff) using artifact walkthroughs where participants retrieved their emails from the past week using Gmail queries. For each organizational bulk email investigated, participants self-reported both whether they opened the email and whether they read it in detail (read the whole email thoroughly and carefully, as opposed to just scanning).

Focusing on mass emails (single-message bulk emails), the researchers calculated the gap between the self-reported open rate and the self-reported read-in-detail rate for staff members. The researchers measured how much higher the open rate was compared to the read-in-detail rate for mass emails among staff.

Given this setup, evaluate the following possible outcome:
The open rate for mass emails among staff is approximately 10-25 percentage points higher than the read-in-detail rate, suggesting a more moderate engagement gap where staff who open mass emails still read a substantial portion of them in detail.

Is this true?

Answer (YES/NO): NO